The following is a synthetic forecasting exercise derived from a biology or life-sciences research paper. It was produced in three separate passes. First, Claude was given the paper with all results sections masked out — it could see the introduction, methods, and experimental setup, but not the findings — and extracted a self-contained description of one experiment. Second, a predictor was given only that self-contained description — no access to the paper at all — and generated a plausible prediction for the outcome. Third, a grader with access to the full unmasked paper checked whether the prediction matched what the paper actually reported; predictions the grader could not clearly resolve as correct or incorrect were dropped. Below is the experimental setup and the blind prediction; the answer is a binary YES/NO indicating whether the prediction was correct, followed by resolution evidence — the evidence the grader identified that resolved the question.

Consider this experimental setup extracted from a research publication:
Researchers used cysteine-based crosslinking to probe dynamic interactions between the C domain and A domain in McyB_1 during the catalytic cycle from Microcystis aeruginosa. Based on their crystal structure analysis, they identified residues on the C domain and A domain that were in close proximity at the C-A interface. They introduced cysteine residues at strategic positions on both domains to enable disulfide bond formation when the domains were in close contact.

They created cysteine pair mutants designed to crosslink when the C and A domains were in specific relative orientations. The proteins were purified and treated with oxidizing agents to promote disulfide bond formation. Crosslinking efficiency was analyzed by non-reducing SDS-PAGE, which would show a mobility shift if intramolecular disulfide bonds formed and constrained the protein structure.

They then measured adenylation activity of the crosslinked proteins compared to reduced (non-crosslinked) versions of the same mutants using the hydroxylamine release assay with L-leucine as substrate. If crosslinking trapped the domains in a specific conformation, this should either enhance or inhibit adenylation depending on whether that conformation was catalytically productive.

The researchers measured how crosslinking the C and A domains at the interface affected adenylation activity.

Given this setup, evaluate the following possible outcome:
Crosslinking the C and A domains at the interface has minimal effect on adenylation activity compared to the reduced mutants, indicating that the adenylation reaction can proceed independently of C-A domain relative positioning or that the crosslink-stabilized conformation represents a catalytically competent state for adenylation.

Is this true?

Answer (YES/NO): NO